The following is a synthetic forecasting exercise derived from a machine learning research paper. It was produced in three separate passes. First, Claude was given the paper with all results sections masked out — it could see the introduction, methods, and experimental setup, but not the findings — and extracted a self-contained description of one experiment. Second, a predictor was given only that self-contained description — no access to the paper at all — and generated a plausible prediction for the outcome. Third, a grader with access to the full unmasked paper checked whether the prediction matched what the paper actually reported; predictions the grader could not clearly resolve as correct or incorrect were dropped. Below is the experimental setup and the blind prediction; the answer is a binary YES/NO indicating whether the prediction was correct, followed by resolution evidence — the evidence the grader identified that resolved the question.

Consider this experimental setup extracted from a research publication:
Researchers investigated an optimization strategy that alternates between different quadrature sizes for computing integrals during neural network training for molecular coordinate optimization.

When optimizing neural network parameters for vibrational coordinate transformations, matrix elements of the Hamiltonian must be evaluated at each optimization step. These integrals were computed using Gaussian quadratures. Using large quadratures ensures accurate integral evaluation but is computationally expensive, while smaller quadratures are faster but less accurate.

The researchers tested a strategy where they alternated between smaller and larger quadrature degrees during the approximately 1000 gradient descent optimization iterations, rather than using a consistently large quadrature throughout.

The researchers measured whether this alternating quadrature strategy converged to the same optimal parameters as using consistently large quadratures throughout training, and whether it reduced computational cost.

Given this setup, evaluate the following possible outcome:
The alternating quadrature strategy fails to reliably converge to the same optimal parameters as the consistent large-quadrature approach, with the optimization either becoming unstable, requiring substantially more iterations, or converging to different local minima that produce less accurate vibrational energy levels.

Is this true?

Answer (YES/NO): NO